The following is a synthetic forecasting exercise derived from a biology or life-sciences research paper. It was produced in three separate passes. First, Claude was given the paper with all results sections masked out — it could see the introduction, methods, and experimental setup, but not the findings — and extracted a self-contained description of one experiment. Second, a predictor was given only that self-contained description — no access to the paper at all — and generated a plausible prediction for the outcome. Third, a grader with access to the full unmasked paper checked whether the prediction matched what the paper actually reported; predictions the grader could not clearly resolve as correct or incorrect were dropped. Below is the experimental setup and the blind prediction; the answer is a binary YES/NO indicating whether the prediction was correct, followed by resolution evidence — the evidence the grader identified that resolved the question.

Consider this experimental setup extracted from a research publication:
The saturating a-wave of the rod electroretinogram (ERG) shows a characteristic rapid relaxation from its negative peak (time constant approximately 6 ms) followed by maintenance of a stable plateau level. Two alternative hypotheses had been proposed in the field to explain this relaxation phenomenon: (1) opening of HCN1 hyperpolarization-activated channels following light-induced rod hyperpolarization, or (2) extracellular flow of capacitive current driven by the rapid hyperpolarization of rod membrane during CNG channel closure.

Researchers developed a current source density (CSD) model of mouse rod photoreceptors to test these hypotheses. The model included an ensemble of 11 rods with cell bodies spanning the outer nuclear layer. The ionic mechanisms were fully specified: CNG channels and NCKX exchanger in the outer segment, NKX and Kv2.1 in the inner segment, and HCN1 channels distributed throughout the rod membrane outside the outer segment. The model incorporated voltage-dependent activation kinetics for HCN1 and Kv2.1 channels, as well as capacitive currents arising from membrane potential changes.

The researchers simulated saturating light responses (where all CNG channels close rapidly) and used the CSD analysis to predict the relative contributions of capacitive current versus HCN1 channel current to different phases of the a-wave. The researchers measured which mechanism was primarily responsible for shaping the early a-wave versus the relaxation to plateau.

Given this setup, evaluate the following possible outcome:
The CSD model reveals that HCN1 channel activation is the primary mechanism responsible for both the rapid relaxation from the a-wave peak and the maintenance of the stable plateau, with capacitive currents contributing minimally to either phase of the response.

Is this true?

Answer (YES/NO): NO